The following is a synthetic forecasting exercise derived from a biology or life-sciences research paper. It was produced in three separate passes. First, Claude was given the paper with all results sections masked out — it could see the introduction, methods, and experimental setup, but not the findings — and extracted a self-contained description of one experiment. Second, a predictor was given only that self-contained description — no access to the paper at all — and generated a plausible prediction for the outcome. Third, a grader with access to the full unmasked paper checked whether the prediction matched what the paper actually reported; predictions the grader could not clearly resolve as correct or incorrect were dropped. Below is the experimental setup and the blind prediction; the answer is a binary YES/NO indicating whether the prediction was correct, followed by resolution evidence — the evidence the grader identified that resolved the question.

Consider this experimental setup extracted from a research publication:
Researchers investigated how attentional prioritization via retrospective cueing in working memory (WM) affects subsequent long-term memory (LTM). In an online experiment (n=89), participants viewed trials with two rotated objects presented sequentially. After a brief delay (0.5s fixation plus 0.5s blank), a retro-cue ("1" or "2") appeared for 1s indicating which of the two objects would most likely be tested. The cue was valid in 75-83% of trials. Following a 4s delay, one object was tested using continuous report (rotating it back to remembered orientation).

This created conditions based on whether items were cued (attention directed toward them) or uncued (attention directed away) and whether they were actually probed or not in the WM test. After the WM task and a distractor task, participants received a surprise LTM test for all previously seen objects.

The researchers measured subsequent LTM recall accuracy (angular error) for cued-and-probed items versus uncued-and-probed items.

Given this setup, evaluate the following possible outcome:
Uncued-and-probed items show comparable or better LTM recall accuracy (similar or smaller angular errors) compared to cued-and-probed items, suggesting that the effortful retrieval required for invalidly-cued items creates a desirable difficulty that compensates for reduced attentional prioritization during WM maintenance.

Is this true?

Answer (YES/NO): YES